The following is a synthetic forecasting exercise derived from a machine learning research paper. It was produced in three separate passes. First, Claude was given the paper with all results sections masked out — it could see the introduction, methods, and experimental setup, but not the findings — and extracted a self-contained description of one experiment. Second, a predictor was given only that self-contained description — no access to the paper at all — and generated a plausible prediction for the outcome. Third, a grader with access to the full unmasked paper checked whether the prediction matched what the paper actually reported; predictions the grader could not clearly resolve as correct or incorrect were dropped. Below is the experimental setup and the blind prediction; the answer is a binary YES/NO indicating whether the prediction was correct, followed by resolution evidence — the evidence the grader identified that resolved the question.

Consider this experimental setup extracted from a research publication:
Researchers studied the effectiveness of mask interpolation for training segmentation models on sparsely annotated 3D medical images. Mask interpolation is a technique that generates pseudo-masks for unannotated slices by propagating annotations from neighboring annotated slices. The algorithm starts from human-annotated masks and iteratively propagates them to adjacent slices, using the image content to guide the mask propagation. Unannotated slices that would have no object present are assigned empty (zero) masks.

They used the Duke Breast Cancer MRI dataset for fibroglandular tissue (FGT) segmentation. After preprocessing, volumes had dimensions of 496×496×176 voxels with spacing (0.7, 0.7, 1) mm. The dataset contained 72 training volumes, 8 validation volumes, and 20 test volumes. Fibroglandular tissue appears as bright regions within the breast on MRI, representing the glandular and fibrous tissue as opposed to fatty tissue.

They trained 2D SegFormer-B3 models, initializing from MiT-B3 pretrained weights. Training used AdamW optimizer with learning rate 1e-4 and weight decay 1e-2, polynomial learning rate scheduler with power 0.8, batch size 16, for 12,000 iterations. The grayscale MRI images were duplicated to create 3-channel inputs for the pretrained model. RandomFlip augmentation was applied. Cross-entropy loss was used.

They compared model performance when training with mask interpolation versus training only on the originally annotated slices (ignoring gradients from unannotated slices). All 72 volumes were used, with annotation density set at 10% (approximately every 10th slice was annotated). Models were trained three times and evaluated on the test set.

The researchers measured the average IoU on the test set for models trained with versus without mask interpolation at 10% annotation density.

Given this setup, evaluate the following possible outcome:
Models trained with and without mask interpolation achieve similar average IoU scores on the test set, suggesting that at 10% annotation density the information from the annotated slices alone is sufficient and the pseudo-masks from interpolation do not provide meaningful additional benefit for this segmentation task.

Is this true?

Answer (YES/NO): YES